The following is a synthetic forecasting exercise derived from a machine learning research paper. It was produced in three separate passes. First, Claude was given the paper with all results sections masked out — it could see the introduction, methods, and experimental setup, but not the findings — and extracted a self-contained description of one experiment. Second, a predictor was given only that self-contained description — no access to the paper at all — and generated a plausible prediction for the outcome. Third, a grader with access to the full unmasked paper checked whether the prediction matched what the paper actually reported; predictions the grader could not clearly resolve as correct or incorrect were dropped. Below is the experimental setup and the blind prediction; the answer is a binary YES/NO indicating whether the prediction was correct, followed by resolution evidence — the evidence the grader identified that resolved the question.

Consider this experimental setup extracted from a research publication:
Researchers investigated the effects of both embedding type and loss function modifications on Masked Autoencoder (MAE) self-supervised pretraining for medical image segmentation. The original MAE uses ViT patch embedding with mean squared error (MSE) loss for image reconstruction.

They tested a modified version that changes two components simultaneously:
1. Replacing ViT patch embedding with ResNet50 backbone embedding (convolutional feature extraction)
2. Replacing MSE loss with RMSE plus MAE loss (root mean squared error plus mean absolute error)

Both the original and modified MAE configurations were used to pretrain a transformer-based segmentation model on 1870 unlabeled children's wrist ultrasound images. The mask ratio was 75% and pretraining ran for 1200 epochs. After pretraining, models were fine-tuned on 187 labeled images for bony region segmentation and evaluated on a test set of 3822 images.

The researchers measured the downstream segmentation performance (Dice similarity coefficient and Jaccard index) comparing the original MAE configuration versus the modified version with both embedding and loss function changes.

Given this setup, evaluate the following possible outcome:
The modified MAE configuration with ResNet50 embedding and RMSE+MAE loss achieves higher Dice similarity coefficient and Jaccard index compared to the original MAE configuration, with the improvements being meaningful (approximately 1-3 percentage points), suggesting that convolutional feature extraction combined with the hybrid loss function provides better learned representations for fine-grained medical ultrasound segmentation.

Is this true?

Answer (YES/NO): YES